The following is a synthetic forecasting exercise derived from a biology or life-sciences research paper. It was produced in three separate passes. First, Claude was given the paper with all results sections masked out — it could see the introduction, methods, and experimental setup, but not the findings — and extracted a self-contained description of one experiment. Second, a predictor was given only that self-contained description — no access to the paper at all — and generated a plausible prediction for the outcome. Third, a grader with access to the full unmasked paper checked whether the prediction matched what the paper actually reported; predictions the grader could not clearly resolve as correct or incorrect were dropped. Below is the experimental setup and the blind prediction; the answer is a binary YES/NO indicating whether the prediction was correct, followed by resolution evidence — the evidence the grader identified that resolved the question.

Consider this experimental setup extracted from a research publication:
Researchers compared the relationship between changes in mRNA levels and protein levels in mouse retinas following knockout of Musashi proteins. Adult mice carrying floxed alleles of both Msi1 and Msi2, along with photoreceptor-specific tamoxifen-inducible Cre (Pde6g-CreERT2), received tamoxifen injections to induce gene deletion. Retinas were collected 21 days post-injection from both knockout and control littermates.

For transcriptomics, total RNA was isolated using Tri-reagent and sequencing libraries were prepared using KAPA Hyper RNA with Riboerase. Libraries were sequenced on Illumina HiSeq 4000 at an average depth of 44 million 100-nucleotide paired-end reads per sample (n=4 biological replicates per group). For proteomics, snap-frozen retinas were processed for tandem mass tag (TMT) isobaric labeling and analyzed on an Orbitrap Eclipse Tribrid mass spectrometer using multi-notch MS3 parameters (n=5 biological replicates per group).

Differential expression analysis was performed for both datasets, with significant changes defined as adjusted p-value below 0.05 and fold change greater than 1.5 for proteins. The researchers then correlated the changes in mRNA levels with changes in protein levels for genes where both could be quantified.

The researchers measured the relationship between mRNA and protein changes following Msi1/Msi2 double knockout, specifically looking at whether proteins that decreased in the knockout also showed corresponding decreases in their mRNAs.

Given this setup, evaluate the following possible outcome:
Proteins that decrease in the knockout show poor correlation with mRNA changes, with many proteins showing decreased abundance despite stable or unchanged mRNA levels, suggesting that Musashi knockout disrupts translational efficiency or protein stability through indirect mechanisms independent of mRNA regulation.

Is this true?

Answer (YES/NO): NO